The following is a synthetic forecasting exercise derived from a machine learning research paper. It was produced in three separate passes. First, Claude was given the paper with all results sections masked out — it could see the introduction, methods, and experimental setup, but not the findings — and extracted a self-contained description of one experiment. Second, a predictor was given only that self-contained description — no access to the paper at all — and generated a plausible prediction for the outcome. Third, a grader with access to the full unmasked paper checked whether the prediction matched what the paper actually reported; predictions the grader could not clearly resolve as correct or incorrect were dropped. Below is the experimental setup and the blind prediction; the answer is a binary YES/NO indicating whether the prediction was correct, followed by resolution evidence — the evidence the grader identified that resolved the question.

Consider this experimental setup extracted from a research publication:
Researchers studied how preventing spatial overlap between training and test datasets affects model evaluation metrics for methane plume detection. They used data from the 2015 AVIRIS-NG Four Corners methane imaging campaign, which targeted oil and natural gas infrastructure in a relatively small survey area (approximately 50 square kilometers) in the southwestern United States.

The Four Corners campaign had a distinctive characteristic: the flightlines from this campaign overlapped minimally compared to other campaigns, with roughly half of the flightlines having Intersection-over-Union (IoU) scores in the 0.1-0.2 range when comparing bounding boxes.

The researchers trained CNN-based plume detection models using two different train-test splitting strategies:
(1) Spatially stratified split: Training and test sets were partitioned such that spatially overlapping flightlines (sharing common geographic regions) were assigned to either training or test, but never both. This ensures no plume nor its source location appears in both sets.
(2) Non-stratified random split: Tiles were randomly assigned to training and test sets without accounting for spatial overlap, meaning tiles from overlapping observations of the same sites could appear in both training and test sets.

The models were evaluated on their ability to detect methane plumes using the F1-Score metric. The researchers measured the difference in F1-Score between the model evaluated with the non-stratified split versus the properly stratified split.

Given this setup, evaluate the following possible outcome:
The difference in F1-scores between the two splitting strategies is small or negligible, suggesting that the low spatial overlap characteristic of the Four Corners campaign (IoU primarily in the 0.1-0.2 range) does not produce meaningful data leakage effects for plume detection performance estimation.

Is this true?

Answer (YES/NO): NO